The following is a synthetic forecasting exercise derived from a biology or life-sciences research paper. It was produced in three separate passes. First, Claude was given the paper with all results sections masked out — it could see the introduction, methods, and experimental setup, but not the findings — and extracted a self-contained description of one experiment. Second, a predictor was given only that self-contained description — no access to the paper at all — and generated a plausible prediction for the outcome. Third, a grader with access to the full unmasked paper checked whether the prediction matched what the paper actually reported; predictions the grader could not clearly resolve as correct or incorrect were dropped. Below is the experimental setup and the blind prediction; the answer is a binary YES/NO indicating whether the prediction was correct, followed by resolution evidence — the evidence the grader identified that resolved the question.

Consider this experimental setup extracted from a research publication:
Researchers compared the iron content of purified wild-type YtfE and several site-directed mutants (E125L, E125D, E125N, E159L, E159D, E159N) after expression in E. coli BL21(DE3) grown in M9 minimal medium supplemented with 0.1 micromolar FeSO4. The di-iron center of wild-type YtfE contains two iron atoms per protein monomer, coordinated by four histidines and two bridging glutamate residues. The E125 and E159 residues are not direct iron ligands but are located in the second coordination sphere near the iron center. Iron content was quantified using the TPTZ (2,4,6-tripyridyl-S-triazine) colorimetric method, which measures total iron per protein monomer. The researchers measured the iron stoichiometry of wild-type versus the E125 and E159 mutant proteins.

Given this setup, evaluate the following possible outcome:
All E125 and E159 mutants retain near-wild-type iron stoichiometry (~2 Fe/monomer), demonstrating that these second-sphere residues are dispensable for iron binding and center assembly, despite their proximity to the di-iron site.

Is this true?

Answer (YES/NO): NO